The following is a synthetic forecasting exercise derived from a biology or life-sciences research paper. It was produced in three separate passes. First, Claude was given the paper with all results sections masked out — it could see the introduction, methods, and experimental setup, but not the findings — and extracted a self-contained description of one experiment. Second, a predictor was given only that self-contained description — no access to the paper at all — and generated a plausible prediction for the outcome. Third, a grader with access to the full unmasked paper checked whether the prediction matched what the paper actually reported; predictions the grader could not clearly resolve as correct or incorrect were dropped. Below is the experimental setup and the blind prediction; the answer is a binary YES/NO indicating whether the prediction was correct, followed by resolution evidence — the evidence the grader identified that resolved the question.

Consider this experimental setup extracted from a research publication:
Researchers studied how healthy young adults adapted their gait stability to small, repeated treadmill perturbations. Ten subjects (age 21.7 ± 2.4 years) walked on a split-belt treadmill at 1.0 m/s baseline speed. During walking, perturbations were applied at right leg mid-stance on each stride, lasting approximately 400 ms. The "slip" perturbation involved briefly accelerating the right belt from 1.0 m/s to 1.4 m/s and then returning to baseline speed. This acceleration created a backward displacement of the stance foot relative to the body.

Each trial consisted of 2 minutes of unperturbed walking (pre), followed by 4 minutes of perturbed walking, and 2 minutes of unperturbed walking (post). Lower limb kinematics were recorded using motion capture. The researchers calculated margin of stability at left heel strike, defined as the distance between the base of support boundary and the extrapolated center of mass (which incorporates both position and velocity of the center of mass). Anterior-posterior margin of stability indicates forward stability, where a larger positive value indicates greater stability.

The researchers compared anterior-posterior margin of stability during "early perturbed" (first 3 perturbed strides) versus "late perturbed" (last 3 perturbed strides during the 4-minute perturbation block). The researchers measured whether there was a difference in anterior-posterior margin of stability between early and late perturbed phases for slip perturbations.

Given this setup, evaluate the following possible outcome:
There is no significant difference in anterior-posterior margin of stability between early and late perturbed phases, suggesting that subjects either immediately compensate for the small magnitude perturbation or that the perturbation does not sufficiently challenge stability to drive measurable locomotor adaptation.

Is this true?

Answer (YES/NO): NO